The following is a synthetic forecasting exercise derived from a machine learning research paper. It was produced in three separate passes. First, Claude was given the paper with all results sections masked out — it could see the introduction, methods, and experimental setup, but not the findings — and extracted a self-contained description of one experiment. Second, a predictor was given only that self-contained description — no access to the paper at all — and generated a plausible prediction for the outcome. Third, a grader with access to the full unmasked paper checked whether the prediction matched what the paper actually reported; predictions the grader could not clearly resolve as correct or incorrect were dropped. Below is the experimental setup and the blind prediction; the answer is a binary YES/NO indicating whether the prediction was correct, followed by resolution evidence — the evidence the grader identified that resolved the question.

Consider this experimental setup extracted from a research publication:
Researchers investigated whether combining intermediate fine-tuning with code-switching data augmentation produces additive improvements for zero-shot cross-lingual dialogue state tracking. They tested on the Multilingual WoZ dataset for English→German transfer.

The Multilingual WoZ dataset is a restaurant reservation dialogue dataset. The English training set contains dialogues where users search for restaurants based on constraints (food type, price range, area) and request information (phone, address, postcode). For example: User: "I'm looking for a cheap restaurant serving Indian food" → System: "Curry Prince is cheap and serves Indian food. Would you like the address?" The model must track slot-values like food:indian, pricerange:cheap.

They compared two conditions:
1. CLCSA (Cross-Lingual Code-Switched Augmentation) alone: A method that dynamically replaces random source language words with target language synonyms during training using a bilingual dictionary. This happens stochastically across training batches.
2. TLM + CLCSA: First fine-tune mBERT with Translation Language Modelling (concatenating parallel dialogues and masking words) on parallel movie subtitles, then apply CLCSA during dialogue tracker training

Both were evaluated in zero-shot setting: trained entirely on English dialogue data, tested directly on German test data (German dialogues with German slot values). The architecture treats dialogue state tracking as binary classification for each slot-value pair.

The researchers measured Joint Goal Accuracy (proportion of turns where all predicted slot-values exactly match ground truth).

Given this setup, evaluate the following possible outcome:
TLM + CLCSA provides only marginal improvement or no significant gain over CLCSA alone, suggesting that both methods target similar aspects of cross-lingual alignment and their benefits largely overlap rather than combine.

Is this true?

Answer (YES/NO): NO